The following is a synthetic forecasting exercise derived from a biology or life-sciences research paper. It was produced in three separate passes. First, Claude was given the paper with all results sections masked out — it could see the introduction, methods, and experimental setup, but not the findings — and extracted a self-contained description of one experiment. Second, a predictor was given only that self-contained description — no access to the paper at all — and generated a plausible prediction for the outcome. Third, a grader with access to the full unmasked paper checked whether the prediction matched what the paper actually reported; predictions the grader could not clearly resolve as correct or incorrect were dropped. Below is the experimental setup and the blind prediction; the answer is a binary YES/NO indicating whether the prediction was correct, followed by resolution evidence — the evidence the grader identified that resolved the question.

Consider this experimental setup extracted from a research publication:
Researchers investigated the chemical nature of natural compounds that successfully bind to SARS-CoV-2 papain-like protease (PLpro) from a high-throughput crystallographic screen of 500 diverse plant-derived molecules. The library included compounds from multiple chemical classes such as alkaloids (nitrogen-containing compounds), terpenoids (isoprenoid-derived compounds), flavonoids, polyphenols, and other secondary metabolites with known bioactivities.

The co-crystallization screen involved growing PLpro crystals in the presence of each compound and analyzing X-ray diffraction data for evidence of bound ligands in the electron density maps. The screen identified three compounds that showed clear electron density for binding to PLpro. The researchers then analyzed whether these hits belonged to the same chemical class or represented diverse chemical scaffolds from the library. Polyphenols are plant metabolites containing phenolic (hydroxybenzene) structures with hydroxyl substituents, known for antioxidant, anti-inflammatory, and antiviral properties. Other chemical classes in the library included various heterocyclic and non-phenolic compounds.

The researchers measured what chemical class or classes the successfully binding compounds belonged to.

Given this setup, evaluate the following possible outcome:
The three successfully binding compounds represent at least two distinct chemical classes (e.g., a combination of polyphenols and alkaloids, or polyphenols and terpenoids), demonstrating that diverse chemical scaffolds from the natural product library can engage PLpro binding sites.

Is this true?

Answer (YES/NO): NO